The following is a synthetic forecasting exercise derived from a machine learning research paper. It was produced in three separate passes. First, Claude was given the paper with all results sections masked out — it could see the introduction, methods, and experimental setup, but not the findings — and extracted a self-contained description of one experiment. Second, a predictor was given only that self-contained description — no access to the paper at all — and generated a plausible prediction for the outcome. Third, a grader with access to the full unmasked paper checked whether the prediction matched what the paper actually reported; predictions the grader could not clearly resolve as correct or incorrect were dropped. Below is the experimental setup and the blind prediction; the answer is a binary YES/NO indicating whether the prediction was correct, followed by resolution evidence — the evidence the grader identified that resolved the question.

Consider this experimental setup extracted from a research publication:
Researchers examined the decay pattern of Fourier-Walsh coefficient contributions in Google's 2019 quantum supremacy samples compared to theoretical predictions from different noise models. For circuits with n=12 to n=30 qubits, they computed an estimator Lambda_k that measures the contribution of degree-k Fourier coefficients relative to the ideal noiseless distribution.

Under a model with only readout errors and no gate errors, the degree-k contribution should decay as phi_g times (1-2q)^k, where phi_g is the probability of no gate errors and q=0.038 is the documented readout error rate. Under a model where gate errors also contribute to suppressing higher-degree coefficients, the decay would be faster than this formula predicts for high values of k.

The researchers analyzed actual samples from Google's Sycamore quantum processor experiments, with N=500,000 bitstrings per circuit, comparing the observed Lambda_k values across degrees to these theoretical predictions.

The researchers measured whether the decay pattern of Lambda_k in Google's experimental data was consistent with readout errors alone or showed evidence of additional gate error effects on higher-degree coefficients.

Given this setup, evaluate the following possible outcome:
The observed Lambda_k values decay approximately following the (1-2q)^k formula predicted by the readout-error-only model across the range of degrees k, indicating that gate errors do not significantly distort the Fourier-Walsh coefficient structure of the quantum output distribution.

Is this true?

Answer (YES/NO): YES